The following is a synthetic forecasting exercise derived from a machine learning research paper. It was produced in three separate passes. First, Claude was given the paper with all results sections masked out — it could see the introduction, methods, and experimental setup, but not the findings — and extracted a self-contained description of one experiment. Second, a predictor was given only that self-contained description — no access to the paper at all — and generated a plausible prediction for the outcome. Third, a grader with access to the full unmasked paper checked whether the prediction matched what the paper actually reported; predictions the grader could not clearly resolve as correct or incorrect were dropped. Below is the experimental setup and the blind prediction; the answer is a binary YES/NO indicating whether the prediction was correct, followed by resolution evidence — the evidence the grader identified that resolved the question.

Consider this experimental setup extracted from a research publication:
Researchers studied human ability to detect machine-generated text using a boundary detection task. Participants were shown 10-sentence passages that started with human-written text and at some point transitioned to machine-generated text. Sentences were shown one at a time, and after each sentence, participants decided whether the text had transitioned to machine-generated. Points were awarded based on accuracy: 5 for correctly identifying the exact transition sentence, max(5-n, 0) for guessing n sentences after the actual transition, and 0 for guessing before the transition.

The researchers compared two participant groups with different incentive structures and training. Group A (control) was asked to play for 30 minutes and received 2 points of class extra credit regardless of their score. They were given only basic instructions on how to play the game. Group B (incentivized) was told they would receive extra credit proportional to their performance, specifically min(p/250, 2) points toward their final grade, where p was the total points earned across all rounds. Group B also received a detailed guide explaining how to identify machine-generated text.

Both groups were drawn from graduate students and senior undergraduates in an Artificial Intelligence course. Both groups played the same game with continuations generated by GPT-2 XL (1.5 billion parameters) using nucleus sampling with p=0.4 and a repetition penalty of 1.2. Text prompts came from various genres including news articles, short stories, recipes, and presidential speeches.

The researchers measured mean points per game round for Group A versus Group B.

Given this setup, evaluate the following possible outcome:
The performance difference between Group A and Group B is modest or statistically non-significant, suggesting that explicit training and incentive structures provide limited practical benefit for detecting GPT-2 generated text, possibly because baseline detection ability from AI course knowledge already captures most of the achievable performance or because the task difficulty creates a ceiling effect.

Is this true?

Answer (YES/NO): NO